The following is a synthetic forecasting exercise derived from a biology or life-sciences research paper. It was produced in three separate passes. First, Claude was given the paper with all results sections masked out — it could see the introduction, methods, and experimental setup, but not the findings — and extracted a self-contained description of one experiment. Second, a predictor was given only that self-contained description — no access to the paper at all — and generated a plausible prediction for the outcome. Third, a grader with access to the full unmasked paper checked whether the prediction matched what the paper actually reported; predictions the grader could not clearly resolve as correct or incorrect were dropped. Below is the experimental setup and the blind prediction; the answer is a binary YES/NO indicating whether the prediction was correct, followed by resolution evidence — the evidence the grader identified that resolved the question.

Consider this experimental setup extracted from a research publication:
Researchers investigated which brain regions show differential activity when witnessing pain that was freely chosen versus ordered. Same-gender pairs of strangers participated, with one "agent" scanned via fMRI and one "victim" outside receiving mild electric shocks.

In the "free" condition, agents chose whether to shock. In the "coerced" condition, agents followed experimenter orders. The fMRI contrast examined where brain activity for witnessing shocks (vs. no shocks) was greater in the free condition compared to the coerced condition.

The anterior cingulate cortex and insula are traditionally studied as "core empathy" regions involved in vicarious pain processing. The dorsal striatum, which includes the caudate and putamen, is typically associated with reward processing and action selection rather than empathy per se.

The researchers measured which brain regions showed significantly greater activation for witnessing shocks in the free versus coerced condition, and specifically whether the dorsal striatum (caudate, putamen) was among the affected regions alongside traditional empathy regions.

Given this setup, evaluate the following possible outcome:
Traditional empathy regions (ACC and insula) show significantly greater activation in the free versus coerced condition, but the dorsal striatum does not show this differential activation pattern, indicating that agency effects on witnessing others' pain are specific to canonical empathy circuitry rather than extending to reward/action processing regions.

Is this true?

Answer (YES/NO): NO